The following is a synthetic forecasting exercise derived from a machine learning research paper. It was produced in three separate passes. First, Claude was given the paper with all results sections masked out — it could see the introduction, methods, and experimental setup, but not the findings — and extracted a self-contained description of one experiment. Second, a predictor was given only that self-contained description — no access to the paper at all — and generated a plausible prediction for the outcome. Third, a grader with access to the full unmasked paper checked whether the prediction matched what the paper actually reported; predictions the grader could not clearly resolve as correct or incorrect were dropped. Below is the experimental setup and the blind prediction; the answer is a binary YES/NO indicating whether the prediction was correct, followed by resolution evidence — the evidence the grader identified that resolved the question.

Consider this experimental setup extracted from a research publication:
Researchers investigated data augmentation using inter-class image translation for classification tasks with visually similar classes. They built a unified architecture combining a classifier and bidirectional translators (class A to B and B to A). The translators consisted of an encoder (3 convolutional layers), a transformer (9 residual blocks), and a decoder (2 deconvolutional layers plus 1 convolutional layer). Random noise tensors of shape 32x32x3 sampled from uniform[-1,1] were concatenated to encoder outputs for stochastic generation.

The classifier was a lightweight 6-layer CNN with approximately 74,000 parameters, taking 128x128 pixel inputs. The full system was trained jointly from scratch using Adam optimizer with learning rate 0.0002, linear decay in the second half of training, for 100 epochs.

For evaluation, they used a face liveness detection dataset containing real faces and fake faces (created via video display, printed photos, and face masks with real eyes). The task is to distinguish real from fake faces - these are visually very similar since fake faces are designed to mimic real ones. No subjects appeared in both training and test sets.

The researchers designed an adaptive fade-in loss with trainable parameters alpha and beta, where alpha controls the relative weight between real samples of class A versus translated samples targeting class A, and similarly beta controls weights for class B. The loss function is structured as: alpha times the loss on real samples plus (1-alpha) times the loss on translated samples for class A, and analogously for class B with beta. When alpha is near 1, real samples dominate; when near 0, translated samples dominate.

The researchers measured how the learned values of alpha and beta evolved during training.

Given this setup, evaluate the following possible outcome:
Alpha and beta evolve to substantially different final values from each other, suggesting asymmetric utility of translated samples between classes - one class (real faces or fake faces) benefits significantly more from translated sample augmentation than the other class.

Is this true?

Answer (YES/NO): NO